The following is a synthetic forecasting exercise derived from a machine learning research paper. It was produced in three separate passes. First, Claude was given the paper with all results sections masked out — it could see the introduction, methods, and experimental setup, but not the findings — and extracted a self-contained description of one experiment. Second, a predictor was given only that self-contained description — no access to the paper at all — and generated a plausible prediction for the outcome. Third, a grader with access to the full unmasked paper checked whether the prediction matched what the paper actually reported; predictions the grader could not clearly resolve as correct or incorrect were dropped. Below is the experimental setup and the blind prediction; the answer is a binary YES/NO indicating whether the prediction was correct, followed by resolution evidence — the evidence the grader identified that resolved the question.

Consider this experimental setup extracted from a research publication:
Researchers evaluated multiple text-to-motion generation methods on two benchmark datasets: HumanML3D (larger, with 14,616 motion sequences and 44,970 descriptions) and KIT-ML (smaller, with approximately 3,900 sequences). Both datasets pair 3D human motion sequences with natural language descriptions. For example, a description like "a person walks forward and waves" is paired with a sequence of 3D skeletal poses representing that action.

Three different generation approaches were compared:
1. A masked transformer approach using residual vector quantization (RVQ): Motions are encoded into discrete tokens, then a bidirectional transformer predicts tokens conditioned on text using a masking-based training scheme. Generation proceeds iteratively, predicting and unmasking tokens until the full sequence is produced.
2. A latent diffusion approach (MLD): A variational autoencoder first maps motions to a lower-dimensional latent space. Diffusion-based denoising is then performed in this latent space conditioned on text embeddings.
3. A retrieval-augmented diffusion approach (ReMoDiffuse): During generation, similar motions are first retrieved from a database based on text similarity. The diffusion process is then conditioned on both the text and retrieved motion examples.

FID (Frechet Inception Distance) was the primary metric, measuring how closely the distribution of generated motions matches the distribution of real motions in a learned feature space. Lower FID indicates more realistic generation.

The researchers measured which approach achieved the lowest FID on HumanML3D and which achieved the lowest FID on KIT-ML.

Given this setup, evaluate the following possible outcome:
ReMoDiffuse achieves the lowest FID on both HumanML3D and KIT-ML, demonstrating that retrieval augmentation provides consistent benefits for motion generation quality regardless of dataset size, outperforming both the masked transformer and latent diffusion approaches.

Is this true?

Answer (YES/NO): NO